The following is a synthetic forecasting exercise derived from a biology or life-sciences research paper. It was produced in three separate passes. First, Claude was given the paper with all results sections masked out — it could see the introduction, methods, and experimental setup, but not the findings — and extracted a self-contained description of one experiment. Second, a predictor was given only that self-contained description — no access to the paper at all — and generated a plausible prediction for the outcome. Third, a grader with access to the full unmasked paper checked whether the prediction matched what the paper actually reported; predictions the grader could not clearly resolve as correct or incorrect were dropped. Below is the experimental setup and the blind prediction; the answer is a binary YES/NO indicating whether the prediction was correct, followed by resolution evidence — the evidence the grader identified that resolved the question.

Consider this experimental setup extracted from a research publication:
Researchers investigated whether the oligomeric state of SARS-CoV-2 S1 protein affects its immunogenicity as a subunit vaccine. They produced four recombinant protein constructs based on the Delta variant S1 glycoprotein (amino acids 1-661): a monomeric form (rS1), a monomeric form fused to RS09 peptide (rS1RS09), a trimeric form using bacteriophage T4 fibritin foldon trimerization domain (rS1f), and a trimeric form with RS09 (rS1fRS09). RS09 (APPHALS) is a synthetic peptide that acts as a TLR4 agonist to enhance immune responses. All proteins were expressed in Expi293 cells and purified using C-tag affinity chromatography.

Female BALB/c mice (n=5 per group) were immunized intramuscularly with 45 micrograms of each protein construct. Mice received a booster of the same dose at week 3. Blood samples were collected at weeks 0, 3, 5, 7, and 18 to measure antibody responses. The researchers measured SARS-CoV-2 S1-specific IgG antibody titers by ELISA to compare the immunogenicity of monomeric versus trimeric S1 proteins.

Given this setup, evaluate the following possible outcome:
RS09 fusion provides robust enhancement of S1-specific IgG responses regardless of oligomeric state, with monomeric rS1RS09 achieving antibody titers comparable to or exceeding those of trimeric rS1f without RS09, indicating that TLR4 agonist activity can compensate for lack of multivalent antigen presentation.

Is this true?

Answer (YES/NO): NO